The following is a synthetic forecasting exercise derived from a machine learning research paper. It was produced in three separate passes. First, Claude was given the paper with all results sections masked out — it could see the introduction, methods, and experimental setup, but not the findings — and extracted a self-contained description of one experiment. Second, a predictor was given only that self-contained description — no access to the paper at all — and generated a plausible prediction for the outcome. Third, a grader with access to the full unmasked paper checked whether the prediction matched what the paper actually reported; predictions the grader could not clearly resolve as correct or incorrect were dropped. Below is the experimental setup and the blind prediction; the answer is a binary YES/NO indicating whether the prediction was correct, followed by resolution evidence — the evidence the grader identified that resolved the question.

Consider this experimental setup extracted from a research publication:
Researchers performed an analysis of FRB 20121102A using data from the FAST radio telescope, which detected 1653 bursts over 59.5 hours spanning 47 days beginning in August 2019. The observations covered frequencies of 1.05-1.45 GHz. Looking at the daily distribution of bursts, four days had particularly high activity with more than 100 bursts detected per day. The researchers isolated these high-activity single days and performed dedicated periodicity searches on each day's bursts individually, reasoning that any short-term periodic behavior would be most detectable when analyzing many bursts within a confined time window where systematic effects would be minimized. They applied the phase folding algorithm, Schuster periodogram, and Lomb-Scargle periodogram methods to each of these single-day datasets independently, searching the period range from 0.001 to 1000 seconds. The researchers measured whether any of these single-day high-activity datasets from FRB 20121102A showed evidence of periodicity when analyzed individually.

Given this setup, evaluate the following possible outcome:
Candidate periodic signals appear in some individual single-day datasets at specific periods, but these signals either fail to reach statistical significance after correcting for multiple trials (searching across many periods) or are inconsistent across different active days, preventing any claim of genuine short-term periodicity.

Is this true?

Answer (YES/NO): NO